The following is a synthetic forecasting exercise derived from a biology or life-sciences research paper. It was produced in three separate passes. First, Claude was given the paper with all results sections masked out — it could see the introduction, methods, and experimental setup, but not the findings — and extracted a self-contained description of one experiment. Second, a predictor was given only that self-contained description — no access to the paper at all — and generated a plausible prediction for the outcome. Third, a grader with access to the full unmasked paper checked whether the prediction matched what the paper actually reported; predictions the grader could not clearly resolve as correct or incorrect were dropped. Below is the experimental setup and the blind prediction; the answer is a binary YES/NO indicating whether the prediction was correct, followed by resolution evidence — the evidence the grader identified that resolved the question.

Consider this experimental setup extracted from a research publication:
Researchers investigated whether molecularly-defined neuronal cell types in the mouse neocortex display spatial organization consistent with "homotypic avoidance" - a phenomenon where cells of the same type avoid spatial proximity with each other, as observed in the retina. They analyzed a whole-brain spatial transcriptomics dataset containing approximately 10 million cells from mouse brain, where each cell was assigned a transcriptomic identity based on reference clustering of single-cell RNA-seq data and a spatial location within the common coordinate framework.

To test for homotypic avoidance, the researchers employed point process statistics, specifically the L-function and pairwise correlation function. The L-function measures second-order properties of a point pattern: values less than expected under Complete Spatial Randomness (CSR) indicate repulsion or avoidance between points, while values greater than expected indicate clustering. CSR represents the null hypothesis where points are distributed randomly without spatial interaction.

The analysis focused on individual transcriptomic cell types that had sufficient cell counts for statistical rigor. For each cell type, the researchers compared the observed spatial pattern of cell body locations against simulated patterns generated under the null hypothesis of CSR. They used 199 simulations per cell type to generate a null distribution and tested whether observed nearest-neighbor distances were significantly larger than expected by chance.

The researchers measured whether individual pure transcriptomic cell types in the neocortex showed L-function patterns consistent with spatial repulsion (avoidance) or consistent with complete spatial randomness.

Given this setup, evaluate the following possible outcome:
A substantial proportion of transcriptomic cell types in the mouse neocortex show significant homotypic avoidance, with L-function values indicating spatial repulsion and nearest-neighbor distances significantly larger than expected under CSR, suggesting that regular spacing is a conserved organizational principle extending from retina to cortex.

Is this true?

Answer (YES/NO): YES